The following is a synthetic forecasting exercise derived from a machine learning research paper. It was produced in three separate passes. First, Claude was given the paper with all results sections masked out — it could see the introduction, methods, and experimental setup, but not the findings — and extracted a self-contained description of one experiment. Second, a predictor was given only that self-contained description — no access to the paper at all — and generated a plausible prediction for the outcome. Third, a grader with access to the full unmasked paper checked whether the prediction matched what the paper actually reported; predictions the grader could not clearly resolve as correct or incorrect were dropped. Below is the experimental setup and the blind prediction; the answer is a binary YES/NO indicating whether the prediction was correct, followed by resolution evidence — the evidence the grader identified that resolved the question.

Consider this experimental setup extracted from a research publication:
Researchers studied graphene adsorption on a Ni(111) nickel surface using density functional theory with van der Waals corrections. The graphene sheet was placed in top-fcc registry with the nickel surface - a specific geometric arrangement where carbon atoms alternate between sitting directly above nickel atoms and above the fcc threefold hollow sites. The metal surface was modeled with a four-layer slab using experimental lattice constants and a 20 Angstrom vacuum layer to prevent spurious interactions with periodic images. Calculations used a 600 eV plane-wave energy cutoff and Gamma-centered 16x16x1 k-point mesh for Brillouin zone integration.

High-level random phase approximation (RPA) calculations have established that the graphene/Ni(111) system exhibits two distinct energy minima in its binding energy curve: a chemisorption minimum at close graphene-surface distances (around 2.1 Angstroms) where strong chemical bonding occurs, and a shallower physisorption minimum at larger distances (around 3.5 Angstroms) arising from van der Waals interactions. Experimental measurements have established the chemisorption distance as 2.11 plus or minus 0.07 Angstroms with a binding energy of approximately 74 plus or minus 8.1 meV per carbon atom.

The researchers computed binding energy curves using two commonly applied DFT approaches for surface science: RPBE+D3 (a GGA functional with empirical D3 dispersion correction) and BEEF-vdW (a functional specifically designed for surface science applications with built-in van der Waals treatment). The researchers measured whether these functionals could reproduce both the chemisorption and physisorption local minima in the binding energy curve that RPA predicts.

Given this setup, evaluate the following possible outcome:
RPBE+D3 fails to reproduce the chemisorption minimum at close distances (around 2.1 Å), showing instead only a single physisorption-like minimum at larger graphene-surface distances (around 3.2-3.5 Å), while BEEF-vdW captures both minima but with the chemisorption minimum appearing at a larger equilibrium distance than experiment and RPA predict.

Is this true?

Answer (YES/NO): NO